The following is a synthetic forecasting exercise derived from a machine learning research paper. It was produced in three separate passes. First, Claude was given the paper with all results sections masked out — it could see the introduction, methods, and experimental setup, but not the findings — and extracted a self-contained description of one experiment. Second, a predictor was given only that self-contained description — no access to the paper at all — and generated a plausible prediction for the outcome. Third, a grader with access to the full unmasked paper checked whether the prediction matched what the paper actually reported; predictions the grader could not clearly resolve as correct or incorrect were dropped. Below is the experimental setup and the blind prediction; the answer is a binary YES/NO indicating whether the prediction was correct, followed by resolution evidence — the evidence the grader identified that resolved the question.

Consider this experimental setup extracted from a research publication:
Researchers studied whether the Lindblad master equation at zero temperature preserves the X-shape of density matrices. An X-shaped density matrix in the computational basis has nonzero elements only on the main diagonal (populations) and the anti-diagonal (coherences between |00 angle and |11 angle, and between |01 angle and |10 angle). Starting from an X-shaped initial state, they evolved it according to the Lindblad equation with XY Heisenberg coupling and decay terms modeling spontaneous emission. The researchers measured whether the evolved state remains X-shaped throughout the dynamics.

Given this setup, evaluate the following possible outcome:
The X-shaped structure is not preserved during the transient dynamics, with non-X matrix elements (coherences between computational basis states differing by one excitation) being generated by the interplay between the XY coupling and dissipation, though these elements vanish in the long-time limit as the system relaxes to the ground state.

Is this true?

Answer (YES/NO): NO